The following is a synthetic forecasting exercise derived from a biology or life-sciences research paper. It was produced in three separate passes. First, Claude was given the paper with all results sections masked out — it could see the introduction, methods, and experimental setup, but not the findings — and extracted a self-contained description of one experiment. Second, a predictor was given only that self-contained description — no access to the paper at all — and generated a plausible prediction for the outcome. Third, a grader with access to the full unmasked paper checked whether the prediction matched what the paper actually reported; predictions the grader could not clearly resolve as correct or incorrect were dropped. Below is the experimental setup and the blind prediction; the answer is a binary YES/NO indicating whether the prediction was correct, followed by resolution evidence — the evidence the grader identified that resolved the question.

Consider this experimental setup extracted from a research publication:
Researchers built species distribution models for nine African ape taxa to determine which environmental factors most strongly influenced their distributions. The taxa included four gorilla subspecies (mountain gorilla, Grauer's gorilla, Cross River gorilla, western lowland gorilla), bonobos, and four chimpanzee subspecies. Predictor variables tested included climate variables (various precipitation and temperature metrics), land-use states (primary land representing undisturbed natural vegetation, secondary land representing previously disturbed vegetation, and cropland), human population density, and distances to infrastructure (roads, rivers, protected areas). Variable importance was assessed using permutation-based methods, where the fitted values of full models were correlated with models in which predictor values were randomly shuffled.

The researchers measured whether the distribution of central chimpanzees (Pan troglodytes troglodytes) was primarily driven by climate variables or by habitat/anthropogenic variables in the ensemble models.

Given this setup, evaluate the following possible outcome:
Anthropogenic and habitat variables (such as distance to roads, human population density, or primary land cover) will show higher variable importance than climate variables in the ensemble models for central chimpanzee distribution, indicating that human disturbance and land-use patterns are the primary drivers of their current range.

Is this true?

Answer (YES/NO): YES